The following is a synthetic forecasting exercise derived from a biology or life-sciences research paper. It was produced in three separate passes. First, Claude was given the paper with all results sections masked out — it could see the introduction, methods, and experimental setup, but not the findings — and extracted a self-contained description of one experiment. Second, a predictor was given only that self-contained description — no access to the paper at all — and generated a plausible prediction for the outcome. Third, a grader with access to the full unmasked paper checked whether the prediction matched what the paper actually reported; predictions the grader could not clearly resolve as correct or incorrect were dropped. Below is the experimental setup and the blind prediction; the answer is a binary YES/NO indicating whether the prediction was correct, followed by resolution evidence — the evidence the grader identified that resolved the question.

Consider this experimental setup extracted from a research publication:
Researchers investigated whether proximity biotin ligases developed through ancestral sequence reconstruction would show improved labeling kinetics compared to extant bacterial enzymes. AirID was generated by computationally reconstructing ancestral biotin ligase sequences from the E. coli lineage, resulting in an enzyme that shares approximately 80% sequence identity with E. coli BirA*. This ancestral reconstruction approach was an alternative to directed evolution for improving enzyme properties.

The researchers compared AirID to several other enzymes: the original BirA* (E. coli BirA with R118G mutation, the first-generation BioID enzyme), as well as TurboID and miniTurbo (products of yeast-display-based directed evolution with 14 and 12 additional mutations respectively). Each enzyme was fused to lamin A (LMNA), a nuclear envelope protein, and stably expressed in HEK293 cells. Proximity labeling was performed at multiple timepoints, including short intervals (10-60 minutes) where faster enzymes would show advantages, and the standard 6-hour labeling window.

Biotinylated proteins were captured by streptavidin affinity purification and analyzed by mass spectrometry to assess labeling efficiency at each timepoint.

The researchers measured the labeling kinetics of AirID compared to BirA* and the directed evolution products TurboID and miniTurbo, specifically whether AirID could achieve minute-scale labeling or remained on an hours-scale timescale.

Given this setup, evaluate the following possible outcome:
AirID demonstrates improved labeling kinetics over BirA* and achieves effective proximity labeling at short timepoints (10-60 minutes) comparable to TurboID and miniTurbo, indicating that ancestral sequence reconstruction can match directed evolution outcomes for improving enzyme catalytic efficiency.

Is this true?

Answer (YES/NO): NO